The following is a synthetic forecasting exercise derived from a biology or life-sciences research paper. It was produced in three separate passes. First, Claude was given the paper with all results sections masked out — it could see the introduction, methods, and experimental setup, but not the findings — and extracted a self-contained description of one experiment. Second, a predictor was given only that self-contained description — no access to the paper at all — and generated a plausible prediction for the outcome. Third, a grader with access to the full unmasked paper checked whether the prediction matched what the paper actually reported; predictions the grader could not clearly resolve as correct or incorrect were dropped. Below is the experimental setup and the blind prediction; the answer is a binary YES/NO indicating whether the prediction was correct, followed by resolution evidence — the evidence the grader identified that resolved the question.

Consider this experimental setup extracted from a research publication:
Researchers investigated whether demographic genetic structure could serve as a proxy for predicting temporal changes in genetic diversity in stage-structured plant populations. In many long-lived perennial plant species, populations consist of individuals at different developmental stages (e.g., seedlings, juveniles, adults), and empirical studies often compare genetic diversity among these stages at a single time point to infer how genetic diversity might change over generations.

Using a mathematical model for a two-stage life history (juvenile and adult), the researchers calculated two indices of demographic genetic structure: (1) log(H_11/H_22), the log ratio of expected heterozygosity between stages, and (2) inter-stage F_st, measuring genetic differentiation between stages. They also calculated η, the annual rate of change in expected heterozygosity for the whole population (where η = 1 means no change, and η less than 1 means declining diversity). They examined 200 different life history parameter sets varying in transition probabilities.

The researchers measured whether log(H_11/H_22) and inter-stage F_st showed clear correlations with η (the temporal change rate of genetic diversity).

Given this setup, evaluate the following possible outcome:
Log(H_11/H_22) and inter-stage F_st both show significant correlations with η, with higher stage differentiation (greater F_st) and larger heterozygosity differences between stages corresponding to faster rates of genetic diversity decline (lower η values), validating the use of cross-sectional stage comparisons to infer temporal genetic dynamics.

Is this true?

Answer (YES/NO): NO